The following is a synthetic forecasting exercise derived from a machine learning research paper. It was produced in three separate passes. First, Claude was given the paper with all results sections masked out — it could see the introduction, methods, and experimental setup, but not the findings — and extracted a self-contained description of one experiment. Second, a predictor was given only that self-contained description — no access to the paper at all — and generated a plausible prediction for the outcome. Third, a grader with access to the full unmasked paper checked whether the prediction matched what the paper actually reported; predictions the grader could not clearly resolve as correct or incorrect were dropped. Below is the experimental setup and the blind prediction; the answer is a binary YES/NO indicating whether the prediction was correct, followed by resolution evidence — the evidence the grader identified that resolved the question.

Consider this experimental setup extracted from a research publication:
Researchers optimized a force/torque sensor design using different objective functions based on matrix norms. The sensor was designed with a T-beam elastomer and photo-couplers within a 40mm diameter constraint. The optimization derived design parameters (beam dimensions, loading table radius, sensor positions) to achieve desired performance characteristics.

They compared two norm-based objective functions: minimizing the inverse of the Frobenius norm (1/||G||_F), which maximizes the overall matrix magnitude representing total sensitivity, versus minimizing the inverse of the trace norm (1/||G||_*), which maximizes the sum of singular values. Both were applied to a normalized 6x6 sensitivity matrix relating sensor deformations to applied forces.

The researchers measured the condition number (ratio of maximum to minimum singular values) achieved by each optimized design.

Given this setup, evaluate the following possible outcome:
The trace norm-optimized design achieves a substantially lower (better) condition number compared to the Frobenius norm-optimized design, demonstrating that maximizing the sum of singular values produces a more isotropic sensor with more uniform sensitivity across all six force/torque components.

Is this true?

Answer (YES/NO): YES